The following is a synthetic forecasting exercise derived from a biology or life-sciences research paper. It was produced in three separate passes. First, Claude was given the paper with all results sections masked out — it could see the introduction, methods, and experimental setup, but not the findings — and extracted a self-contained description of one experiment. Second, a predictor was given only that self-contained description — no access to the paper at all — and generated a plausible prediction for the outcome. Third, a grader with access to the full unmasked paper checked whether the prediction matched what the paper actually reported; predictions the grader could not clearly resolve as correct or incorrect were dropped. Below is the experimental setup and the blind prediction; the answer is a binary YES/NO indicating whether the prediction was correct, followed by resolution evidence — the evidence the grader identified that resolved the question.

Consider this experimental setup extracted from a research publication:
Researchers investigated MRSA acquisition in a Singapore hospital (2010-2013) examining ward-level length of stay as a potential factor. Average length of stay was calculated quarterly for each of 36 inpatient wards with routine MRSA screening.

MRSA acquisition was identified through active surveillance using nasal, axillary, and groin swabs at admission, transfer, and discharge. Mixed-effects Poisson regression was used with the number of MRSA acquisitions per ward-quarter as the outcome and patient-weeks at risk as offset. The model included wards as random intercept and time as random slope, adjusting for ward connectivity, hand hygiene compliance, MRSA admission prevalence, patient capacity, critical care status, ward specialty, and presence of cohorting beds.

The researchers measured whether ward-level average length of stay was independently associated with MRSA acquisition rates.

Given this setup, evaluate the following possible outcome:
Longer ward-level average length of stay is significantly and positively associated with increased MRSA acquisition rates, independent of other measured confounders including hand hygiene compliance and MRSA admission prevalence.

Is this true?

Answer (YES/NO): NO